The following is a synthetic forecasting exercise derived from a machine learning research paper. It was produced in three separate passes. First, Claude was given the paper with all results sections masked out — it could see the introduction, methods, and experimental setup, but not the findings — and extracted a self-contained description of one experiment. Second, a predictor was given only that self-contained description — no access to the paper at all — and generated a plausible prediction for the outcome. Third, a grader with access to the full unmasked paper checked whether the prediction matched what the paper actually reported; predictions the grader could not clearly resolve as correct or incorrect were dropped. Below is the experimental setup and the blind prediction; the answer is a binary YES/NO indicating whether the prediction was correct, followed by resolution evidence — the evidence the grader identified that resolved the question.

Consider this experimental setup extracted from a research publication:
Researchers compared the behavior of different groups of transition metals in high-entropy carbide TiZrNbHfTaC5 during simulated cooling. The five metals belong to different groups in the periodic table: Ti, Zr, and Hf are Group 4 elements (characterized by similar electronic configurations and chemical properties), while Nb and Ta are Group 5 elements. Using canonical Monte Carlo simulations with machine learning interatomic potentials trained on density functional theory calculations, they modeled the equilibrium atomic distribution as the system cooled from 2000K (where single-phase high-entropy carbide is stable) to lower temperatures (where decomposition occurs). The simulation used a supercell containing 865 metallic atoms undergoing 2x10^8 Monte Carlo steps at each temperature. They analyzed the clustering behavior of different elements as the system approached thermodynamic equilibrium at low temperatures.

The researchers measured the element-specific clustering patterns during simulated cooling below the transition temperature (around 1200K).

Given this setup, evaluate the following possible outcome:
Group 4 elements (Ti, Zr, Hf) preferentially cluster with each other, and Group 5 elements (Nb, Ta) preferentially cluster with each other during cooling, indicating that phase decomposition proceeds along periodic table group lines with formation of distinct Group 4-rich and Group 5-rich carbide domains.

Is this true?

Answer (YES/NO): NO